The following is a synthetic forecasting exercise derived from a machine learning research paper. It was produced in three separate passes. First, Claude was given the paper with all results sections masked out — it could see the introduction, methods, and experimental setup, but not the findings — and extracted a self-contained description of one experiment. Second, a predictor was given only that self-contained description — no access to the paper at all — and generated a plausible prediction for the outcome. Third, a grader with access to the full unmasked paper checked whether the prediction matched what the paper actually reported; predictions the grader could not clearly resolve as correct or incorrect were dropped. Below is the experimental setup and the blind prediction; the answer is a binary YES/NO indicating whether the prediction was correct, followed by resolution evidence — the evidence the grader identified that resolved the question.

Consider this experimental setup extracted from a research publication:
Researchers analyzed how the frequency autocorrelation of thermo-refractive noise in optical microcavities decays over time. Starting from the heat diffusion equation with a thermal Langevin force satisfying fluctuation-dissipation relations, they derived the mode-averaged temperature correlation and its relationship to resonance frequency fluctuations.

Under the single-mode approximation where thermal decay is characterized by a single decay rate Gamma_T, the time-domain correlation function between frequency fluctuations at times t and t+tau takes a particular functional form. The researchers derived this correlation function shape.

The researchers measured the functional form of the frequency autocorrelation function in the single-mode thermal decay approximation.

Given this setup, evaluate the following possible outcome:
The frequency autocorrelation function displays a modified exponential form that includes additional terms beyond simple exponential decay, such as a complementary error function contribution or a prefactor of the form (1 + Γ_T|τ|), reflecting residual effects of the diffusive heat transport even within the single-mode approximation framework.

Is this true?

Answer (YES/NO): NO